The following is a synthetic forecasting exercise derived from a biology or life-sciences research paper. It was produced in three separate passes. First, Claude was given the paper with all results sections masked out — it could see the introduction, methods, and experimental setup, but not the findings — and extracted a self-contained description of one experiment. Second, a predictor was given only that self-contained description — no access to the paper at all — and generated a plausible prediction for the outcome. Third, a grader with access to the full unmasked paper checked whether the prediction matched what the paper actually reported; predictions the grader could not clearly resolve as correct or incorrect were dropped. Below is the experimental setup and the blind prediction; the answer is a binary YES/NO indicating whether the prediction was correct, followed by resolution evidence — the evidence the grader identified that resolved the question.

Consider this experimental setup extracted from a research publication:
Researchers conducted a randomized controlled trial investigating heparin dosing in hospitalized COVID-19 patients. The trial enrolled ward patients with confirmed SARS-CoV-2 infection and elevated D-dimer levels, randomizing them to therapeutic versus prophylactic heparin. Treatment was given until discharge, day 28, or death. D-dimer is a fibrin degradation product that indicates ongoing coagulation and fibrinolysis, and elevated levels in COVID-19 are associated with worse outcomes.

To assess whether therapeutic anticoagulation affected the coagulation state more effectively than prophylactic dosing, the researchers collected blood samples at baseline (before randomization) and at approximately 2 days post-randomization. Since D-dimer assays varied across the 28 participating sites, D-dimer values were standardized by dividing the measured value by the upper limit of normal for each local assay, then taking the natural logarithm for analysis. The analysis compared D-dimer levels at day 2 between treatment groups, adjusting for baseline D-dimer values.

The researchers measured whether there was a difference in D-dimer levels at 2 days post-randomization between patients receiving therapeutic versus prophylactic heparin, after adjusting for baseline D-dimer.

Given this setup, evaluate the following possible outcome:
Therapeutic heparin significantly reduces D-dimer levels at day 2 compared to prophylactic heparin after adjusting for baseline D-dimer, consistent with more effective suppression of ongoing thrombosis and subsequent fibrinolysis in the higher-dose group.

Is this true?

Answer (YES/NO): YES